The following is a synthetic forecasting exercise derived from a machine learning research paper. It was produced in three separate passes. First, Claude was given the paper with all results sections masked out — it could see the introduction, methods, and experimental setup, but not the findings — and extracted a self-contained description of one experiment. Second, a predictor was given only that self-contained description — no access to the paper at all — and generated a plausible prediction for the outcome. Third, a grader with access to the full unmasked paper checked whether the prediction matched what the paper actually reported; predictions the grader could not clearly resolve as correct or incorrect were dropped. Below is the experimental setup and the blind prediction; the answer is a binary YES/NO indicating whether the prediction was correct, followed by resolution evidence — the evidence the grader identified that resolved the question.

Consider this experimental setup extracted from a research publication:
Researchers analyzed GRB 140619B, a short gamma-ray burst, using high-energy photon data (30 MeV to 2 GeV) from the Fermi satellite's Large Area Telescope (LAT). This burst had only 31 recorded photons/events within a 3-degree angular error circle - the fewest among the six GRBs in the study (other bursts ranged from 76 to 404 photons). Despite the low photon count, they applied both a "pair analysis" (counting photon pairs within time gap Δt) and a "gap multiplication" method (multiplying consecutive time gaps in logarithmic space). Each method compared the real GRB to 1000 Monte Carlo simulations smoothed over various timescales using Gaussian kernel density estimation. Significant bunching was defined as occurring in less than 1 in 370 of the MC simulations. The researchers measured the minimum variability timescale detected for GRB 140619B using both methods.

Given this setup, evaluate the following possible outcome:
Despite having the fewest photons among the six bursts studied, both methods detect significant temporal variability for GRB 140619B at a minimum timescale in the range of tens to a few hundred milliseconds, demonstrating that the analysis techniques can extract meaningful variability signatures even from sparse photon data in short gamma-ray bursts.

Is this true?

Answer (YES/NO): YES